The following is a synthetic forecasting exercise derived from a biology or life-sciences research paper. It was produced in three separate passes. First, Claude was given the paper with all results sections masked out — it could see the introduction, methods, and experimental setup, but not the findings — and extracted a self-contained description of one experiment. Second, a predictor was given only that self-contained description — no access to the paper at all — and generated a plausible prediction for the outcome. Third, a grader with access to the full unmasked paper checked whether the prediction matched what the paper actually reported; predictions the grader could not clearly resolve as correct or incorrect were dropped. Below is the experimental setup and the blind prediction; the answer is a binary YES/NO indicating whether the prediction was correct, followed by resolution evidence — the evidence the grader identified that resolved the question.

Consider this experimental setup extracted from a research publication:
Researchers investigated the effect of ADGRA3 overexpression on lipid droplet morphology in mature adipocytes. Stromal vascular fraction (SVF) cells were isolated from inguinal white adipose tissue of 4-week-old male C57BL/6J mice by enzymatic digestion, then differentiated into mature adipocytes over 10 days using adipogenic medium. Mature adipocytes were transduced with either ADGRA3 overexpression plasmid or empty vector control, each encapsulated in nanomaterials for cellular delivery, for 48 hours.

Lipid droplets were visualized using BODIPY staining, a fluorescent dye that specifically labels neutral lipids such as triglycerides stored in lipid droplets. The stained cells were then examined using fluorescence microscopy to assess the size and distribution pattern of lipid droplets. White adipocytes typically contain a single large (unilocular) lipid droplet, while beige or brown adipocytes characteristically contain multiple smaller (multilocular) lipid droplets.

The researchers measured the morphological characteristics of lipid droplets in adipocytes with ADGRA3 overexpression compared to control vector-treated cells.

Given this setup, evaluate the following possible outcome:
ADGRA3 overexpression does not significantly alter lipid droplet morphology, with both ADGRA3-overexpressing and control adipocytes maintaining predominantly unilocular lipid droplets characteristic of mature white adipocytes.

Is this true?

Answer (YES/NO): NO